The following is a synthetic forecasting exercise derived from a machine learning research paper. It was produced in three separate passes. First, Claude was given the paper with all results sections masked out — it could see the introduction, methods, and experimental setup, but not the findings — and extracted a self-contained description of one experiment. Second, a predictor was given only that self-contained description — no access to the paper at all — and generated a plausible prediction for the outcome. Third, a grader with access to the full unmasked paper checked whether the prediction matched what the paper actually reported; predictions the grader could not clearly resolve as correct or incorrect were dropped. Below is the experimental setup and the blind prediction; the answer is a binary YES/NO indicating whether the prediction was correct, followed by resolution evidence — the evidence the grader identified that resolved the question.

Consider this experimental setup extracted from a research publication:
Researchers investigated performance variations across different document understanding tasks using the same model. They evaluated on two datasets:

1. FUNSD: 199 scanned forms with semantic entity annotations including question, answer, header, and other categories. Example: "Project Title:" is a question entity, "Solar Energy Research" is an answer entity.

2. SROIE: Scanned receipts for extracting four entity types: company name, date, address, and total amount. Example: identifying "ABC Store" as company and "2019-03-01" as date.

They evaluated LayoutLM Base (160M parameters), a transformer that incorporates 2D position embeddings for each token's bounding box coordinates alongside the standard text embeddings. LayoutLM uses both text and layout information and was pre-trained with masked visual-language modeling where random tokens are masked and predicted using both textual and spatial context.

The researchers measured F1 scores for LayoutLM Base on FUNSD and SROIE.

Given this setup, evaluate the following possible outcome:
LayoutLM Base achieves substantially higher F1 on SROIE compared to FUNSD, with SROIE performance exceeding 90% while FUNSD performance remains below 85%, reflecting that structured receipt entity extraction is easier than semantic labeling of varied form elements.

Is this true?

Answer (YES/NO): YES